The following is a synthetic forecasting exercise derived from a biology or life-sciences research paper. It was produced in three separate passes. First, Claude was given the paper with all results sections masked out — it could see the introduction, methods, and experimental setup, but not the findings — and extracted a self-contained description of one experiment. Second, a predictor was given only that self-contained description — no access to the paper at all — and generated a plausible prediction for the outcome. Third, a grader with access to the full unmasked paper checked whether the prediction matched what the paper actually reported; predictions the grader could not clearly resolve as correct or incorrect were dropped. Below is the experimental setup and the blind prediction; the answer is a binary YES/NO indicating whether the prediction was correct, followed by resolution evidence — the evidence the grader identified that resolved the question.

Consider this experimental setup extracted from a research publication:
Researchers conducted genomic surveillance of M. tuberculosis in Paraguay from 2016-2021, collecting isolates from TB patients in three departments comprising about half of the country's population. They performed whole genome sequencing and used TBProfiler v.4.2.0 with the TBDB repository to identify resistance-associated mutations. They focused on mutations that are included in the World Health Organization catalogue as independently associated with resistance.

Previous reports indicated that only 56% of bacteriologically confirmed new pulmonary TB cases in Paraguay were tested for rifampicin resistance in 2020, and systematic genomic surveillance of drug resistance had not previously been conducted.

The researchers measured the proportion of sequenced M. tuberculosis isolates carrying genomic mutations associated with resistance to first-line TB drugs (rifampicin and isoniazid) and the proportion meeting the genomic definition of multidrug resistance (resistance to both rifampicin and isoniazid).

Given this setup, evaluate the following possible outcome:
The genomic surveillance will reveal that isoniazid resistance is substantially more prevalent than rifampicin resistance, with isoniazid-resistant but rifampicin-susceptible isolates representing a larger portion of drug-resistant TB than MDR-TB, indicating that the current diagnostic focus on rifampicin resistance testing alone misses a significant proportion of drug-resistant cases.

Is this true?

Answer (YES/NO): YES